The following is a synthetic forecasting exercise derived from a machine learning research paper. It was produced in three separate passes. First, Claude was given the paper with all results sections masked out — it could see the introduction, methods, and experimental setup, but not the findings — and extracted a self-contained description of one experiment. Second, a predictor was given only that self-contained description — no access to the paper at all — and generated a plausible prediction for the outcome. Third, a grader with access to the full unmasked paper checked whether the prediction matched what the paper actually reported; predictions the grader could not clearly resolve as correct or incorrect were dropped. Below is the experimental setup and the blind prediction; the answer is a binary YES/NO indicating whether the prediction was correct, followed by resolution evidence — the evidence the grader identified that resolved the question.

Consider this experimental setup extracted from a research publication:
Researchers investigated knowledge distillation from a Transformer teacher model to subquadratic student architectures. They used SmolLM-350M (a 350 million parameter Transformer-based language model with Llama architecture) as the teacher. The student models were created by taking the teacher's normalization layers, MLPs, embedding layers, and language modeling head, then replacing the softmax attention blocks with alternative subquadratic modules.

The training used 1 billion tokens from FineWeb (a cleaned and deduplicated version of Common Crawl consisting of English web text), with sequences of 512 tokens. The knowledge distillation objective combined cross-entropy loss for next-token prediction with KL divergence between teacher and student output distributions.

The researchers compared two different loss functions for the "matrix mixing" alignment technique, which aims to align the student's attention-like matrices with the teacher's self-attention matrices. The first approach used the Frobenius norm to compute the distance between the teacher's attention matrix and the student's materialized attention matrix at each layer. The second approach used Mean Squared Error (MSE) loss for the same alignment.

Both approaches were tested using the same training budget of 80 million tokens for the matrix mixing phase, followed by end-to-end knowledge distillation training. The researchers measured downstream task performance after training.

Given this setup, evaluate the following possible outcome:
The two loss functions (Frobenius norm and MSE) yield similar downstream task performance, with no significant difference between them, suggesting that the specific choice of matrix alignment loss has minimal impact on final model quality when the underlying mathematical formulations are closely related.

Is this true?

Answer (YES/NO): YES